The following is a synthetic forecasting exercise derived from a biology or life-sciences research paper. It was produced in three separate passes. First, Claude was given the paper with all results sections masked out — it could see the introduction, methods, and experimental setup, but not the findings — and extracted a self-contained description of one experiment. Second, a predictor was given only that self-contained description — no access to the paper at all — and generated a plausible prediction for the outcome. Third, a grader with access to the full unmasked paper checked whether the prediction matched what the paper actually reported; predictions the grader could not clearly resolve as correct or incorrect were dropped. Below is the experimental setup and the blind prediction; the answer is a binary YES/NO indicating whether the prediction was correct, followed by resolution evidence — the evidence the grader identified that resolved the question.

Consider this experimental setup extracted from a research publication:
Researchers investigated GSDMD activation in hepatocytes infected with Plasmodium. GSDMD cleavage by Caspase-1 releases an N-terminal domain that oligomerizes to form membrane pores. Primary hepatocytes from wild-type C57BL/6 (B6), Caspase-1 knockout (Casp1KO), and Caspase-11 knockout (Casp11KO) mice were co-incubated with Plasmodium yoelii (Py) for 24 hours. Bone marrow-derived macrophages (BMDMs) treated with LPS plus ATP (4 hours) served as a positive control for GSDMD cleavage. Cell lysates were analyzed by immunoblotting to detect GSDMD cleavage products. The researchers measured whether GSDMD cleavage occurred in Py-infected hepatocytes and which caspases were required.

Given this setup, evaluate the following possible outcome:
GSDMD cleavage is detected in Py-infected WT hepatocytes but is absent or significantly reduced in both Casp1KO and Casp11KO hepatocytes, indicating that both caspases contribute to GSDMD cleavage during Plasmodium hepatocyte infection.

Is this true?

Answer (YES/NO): NO